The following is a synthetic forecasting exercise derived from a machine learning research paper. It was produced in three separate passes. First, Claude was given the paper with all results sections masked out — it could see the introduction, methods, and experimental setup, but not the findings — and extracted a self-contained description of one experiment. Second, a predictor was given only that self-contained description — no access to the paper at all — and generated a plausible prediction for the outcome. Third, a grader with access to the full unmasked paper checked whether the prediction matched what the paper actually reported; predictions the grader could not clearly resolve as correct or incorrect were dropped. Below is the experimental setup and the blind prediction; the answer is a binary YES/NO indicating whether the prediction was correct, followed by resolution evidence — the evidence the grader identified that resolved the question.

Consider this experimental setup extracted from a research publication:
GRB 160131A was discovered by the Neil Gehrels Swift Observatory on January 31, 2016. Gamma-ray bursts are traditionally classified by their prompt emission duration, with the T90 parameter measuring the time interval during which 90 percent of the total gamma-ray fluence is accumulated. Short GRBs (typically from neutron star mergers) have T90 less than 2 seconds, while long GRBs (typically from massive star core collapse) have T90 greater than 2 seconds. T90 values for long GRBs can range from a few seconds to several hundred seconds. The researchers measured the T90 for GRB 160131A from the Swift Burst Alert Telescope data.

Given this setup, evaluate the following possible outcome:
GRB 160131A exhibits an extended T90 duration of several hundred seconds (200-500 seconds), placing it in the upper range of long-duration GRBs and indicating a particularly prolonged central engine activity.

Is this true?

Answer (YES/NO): YES